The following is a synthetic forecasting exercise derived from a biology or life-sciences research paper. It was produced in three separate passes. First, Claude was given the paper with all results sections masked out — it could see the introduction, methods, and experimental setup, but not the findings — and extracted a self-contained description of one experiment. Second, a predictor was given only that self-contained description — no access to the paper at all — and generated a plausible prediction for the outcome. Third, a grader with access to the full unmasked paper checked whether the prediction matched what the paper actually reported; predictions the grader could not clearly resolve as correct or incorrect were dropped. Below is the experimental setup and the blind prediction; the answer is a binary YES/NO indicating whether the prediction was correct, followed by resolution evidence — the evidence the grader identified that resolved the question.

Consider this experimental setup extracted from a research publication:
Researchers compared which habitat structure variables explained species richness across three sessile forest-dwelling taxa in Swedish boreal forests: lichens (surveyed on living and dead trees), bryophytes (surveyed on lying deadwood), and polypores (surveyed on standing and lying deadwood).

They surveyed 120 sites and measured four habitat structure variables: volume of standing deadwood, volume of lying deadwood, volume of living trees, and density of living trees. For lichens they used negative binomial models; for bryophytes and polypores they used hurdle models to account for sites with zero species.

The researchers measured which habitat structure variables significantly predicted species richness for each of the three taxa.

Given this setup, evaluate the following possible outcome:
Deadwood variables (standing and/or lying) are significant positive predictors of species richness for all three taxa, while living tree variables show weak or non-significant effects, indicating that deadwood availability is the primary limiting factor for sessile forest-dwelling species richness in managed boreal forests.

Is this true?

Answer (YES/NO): NO